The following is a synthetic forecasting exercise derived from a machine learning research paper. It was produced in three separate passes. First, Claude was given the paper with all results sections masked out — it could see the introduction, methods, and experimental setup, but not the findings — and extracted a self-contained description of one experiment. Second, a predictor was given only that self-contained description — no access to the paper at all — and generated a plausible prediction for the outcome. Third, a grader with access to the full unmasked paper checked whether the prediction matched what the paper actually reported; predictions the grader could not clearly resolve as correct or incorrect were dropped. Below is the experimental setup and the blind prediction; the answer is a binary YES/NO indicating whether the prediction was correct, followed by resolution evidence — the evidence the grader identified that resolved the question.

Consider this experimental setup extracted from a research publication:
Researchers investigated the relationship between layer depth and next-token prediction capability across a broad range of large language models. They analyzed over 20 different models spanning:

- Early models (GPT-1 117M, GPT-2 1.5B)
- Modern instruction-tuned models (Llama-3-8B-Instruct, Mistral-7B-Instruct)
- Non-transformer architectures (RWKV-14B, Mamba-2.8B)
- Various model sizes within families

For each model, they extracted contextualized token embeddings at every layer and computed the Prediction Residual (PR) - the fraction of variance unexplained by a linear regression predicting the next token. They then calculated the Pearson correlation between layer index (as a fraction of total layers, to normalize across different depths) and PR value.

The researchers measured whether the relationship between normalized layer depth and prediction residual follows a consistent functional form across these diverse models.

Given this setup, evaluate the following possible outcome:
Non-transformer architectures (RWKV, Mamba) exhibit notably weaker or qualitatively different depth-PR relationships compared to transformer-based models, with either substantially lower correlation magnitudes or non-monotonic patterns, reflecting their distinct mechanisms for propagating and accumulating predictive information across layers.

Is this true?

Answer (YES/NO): NO